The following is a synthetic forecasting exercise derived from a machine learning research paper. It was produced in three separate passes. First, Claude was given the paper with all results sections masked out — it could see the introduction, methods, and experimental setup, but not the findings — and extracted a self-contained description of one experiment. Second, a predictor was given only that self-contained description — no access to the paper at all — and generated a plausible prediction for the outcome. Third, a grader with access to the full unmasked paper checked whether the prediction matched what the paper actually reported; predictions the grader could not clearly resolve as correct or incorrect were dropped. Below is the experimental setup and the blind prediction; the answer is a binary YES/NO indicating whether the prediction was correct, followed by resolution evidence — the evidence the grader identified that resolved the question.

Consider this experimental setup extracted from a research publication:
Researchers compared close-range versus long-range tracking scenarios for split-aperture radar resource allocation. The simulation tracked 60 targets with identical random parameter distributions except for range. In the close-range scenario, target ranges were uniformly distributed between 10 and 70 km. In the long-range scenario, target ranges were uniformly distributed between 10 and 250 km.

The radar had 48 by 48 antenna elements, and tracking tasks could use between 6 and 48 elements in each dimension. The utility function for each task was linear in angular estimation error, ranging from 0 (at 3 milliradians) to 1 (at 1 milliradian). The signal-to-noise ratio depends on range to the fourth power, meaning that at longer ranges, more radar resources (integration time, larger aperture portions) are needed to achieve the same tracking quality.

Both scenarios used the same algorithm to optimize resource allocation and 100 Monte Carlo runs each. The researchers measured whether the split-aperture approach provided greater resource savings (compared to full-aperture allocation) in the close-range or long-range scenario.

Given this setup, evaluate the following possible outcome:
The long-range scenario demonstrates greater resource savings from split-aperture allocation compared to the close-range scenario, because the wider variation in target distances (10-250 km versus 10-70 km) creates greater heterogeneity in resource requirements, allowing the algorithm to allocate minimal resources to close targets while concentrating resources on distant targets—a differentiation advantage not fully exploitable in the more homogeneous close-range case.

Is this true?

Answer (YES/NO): NO